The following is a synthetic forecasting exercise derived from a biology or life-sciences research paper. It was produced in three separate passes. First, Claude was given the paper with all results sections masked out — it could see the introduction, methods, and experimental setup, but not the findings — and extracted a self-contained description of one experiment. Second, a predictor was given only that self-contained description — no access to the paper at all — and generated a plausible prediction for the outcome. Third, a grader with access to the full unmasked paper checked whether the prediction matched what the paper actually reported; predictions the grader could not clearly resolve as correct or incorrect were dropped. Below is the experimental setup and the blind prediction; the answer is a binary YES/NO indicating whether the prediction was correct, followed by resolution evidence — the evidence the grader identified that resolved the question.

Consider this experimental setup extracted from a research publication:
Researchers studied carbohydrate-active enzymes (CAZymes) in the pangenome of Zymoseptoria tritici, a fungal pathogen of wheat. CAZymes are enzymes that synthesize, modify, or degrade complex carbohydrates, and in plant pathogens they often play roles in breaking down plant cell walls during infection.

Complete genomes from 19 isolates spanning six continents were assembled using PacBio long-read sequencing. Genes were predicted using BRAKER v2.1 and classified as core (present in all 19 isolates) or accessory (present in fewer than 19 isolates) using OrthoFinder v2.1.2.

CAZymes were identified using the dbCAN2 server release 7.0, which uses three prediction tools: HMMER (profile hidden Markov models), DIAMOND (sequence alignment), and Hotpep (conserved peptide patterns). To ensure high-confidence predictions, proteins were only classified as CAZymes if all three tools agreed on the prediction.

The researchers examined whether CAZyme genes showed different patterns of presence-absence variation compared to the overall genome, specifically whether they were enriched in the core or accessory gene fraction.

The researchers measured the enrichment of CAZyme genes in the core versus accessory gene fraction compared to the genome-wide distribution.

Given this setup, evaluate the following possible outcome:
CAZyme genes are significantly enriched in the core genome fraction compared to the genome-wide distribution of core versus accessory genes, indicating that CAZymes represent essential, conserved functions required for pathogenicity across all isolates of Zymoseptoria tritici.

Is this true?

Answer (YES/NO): YES